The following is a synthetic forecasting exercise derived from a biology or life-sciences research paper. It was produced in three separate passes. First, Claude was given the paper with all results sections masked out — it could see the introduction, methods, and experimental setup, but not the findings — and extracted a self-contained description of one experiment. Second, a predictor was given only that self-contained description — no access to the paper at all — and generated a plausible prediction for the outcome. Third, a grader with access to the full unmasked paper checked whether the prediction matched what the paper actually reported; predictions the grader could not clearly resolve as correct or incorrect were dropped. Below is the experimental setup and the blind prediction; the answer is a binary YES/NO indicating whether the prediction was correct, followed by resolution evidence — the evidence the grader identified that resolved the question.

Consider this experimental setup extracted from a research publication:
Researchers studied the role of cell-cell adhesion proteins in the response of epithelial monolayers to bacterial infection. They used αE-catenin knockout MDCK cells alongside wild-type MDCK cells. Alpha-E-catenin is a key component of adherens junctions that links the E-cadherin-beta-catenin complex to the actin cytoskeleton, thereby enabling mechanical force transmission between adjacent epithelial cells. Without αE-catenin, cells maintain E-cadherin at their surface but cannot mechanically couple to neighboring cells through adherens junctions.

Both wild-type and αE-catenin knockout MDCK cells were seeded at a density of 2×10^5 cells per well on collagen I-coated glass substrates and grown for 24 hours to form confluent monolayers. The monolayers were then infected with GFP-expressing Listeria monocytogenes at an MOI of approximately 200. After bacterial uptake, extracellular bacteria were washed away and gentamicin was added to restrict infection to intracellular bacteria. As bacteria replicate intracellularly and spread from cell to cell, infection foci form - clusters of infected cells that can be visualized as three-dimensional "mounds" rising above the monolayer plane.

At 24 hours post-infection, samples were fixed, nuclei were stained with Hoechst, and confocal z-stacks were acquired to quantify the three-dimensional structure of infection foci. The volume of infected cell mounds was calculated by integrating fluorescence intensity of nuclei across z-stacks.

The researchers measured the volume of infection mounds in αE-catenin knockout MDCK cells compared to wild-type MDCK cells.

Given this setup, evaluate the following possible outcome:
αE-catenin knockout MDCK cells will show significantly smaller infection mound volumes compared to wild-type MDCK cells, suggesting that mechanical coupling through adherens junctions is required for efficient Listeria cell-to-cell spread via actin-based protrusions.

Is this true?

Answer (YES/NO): NO